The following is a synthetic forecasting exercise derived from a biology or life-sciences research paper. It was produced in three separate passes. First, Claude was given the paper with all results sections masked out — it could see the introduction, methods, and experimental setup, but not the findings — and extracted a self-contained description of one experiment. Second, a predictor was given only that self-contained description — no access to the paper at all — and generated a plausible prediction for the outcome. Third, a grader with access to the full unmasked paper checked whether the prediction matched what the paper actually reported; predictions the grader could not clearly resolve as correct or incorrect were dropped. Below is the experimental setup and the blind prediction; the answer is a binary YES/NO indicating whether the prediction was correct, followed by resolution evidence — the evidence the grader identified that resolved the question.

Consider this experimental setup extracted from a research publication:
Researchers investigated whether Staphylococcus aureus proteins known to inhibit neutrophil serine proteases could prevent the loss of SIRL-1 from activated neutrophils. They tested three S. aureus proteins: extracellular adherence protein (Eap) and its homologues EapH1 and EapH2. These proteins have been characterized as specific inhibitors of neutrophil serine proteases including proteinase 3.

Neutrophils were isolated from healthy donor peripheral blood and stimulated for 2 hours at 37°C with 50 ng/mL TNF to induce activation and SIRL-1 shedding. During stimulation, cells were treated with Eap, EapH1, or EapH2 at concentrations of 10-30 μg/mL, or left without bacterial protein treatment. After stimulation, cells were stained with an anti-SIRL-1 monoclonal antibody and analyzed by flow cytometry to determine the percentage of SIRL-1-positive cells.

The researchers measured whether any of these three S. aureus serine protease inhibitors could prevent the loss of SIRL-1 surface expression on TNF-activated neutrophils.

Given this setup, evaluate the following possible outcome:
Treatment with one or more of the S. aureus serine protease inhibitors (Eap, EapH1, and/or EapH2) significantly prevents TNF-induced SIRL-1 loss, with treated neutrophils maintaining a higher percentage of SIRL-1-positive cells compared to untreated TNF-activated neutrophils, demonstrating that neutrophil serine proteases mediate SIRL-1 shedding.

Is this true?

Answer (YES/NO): YES